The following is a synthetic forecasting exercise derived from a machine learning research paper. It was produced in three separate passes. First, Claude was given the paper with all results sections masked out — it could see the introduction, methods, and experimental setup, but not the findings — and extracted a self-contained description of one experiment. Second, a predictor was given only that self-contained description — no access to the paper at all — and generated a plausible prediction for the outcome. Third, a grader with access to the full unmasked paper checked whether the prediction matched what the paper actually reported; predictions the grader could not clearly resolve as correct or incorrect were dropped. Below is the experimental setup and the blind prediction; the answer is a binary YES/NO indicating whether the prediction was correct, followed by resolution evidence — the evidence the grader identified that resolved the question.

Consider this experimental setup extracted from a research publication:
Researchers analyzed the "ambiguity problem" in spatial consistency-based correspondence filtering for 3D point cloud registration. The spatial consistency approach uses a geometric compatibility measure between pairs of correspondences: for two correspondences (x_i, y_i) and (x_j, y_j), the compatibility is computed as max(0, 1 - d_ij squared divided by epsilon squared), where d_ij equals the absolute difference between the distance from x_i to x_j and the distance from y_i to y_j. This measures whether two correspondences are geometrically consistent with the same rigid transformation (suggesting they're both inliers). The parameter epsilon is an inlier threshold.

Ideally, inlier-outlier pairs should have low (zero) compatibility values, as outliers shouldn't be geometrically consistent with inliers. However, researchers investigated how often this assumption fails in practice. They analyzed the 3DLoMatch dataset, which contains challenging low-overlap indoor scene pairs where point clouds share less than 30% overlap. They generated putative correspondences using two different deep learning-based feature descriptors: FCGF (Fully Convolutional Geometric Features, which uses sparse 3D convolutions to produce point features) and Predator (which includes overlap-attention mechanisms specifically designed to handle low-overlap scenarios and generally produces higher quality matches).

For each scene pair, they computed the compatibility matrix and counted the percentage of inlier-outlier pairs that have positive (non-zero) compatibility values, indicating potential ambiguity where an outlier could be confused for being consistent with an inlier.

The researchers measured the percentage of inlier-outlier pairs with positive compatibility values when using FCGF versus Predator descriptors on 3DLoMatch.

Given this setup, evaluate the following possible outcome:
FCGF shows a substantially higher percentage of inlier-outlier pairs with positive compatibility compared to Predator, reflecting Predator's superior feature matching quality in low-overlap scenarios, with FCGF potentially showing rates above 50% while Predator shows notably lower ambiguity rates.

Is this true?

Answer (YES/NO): NO